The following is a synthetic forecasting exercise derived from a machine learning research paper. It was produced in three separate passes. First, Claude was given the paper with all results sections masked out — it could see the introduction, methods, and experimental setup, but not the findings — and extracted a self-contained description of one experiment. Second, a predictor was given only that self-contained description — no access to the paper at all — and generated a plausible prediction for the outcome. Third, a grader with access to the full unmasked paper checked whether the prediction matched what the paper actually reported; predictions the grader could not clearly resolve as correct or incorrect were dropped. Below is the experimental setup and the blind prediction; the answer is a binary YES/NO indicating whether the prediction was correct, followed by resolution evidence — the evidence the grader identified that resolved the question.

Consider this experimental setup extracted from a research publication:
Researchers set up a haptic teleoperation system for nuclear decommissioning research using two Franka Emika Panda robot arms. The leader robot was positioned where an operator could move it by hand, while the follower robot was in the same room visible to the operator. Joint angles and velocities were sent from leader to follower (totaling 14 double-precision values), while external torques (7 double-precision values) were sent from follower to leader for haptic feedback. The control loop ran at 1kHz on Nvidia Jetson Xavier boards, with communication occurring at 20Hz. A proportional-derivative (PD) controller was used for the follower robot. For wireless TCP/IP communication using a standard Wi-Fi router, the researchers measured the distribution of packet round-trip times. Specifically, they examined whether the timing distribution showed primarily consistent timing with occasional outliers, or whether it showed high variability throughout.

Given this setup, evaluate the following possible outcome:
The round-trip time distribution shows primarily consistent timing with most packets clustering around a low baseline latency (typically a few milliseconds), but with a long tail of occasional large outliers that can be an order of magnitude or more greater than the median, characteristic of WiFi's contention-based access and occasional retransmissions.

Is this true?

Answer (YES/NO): YES